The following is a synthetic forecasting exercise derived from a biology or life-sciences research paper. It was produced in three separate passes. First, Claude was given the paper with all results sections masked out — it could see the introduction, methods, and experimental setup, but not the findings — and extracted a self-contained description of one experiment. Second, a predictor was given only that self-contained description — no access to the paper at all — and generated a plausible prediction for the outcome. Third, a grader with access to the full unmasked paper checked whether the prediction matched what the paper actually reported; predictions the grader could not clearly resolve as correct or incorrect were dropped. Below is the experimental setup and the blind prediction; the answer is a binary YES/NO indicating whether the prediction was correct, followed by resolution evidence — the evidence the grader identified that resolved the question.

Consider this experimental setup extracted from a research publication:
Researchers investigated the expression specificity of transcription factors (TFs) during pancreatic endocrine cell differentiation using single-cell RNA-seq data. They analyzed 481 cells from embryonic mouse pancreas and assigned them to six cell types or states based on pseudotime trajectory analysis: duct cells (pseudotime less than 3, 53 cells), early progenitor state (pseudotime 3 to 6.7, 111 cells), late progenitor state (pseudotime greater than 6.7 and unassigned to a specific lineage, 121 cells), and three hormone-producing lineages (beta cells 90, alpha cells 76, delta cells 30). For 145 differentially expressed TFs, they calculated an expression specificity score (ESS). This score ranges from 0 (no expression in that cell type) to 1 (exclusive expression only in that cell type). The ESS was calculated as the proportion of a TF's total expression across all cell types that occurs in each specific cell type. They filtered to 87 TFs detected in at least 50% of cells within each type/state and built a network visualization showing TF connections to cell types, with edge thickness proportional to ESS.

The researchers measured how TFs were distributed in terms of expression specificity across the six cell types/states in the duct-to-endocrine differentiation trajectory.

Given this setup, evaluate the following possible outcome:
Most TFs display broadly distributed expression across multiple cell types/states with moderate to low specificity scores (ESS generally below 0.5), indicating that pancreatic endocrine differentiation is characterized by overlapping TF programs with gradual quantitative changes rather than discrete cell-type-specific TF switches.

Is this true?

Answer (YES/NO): NO